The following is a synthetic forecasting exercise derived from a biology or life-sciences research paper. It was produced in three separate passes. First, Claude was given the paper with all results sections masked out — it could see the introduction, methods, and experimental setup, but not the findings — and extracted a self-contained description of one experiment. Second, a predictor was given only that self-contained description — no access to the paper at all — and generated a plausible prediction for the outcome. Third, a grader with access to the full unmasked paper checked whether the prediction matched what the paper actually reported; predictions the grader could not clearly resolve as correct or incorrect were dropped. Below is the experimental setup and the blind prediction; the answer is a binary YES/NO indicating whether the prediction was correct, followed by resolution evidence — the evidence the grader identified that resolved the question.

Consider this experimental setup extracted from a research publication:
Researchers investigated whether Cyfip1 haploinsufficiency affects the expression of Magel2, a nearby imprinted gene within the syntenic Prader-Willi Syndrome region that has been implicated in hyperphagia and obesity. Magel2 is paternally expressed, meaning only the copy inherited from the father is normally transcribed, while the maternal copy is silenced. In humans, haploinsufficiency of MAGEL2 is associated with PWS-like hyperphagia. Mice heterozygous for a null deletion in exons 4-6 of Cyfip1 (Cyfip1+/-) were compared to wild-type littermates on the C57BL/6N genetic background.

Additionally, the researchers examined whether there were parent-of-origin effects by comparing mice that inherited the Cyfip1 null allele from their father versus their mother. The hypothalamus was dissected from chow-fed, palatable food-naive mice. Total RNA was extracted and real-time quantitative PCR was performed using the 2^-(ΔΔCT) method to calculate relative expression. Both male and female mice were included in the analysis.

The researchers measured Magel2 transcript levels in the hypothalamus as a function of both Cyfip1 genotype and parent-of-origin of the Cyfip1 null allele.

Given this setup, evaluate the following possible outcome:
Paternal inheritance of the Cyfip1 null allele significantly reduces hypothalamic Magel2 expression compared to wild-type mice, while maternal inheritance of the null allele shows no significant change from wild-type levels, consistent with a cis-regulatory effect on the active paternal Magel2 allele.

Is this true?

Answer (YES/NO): NO